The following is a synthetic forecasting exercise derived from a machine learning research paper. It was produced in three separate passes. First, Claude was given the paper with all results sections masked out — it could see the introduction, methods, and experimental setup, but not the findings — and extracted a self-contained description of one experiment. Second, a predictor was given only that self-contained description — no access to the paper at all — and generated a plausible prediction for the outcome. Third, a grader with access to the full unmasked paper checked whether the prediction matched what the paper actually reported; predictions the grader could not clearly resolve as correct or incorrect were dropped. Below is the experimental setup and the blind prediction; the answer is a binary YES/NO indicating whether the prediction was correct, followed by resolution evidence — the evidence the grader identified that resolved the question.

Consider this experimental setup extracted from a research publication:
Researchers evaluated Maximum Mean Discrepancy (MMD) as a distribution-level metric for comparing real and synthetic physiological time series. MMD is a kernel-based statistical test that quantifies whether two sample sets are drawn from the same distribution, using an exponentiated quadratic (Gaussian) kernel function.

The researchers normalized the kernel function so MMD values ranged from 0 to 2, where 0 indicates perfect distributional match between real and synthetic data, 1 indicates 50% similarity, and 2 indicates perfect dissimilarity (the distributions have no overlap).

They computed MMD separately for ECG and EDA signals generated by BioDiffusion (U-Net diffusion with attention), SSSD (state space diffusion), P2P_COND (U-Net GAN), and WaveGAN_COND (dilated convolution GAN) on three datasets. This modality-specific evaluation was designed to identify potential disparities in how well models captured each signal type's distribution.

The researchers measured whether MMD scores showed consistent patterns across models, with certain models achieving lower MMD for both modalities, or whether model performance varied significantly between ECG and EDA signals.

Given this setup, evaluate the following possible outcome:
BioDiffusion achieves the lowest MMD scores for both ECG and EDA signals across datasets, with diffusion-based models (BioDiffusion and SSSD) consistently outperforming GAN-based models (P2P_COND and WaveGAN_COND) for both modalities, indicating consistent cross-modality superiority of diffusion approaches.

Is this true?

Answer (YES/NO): NO